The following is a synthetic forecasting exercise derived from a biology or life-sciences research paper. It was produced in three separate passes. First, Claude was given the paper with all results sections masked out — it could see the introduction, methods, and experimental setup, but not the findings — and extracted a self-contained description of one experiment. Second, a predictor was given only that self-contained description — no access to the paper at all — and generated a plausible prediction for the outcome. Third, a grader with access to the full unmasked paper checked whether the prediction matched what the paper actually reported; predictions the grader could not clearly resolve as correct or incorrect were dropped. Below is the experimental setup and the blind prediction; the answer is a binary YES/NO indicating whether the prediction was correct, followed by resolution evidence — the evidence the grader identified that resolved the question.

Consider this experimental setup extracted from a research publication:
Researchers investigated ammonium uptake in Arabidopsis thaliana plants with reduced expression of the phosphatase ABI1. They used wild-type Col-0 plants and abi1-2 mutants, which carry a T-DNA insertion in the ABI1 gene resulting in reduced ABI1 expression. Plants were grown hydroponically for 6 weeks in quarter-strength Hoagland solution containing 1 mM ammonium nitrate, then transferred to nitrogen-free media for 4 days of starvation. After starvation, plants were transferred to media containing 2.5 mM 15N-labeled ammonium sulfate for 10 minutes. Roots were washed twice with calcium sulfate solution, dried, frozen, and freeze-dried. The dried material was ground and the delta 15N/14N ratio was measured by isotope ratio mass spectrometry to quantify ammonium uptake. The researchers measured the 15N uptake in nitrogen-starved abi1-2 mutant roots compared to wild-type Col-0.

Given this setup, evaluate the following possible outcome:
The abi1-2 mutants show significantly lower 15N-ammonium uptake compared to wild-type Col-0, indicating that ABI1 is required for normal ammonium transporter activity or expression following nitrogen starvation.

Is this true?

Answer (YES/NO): NO